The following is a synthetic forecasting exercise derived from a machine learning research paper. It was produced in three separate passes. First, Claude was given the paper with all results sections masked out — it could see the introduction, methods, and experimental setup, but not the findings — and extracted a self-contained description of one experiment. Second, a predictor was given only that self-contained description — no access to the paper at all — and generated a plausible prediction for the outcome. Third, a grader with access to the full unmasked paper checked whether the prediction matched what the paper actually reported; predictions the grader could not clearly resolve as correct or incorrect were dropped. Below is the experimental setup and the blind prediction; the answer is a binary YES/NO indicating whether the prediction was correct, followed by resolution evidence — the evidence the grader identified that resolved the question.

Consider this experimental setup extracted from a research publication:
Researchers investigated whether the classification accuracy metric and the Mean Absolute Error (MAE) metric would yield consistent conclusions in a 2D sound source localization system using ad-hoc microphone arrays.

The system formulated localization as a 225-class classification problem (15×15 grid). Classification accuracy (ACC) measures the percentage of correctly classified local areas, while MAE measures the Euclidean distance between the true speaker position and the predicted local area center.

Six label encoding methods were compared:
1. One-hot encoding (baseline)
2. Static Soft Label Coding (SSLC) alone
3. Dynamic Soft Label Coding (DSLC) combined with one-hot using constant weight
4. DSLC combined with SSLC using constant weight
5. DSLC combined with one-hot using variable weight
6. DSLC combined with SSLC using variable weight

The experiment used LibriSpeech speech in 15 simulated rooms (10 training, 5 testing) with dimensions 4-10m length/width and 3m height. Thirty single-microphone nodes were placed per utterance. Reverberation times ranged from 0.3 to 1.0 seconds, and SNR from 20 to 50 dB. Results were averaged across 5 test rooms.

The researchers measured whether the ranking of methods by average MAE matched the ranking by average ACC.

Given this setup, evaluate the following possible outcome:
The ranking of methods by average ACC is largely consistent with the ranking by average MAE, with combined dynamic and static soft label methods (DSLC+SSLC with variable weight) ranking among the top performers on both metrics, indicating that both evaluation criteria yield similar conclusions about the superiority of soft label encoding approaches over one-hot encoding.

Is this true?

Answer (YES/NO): NO